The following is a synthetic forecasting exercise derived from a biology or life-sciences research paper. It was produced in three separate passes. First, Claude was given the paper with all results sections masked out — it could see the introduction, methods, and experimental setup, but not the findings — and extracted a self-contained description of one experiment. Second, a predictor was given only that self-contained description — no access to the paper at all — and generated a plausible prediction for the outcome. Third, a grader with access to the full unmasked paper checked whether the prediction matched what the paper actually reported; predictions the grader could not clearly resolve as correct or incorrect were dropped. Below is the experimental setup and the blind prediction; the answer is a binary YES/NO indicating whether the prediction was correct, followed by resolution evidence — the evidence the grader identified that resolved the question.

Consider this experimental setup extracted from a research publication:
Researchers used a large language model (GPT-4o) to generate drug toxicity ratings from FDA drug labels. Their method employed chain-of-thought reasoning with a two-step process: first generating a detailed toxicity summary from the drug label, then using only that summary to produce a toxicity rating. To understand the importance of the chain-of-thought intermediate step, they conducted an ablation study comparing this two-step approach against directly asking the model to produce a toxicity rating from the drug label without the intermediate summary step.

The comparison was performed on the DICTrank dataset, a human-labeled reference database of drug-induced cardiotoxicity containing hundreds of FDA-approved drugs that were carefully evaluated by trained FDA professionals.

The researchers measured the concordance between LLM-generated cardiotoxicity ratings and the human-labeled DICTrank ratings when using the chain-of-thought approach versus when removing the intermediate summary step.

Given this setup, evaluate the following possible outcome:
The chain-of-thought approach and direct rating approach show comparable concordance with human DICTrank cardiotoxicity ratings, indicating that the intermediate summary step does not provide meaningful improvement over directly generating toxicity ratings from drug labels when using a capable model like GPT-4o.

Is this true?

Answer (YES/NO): NO